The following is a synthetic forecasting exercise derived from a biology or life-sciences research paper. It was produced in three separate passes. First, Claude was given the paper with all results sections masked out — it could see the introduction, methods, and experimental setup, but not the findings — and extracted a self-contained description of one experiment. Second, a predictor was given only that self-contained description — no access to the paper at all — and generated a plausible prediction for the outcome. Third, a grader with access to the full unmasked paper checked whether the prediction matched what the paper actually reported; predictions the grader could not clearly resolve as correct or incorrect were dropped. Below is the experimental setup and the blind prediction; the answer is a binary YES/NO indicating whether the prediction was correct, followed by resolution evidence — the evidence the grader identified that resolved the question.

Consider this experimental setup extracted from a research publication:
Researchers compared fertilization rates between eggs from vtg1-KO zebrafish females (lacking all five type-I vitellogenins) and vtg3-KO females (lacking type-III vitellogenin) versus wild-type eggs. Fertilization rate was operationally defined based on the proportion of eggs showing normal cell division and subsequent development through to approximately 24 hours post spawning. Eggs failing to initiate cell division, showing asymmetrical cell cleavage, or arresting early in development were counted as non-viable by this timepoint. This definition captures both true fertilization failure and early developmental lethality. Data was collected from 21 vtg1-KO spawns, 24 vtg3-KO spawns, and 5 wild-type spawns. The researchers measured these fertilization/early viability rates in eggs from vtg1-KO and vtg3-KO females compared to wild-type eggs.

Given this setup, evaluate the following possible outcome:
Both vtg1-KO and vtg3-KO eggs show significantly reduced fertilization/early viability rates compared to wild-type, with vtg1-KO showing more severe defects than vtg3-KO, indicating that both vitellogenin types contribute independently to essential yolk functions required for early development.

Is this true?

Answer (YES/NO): NO